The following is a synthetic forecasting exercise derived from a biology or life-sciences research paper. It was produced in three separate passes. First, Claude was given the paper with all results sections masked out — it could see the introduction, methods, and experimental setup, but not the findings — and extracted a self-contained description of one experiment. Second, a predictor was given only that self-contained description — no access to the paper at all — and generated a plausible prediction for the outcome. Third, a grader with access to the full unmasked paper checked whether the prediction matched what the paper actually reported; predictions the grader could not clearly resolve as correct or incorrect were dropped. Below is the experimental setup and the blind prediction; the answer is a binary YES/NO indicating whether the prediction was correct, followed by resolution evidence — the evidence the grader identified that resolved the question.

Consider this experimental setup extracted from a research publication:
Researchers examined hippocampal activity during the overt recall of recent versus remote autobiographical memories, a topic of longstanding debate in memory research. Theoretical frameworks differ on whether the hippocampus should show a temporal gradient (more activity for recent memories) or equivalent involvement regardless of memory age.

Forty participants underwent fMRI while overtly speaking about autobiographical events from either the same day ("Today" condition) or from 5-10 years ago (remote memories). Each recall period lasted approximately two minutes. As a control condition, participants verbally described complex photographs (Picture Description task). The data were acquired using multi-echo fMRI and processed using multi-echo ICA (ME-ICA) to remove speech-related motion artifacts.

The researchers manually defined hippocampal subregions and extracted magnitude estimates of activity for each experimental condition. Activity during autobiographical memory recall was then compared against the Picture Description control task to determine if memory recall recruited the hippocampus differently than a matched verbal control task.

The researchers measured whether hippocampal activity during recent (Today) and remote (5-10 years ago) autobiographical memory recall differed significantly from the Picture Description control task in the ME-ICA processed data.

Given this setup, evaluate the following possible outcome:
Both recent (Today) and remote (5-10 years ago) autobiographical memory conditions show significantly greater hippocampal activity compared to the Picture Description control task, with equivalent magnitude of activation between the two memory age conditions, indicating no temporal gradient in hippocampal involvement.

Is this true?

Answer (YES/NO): NO